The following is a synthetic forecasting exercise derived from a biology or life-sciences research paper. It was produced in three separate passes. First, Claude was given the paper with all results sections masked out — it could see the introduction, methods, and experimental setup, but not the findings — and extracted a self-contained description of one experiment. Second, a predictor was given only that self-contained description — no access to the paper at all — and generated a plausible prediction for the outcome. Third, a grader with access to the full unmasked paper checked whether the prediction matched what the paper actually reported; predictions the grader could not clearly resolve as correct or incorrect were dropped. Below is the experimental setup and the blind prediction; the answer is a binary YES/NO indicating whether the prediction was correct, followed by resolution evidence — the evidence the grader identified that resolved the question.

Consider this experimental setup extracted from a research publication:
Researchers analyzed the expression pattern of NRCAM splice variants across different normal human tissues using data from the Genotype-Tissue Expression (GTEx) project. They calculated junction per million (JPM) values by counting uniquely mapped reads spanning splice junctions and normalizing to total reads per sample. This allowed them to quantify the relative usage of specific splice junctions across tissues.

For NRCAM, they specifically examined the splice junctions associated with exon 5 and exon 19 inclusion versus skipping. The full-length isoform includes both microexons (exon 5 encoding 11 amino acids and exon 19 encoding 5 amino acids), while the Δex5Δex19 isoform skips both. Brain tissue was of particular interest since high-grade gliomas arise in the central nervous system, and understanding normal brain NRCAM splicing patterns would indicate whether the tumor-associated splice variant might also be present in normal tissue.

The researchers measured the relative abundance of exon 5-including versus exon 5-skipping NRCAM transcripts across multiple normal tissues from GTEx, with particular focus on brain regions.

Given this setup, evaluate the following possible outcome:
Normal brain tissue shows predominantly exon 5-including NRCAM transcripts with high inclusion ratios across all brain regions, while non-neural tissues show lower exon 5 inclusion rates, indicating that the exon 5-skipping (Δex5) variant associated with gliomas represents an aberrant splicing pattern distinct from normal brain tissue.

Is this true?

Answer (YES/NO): NO